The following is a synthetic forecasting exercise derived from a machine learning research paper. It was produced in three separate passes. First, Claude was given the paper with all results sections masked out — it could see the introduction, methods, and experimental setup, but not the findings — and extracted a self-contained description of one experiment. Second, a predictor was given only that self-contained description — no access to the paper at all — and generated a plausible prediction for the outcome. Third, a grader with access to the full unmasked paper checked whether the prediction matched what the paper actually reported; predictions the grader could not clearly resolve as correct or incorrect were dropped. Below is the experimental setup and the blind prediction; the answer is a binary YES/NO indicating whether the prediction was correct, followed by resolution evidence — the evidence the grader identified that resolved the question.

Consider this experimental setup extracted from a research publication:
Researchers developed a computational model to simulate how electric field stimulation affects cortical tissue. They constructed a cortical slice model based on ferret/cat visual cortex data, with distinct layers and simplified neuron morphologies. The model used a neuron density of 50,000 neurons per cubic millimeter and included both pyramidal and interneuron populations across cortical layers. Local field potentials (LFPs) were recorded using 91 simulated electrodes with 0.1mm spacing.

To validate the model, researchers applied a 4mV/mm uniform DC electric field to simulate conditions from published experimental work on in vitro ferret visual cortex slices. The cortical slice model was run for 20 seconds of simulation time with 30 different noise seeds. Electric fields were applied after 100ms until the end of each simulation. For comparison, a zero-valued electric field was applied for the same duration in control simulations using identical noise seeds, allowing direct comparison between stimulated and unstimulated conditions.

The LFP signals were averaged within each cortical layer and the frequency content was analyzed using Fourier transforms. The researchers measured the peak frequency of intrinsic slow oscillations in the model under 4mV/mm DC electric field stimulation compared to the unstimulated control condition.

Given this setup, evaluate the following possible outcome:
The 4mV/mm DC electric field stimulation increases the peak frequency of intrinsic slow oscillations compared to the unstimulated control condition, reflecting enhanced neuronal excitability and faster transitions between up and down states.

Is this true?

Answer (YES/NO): YES